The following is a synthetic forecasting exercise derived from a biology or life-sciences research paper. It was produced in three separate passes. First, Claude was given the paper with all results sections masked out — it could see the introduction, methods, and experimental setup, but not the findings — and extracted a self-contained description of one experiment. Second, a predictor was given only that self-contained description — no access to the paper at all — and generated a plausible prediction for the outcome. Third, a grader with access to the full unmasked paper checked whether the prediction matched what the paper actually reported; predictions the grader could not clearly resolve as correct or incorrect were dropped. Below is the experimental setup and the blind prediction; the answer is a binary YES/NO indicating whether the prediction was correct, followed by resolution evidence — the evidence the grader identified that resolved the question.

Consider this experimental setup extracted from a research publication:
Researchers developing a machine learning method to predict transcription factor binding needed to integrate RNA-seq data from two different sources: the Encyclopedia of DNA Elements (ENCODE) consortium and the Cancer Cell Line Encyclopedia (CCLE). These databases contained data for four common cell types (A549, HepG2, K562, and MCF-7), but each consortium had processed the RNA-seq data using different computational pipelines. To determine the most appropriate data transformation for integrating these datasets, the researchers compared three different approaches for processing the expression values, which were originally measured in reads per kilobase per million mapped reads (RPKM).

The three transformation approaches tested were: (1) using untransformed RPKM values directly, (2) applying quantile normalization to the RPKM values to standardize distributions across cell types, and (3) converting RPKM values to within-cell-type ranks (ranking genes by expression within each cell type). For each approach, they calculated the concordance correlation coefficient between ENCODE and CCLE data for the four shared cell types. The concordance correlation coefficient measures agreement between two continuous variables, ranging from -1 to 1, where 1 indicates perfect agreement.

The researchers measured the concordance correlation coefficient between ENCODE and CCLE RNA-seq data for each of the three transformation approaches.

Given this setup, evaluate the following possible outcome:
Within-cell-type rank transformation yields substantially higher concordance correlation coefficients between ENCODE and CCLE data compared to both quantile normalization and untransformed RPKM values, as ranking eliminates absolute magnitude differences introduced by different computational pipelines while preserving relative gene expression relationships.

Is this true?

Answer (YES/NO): YES